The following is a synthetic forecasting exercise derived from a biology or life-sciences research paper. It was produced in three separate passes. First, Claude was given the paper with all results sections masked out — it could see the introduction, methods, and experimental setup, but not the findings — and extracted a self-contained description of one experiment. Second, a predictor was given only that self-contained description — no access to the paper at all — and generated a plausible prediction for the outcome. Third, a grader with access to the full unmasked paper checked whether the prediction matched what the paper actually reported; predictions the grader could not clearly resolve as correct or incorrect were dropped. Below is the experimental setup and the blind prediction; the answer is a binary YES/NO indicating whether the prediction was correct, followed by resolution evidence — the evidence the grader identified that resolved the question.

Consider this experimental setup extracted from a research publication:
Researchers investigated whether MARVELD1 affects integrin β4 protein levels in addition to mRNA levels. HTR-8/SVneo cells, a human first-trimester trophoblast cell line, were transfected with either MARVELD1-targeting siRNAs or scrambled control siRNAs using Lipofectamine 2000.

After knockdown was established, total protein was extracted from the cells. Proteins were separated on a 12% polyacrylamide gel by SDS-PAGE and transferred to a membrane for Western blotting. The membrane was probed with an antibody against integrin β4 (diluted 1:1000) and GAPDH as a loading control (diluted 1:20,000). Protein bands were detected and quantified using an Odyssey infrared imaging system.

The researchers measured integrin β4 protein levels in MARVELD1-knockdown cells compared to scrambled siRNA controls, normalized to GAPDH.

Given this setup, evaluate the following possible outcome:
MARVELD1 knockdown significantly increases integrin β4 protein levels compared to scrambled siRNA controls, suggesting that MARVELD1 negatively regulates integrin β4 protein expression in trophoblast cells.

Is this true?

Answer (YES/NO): NO